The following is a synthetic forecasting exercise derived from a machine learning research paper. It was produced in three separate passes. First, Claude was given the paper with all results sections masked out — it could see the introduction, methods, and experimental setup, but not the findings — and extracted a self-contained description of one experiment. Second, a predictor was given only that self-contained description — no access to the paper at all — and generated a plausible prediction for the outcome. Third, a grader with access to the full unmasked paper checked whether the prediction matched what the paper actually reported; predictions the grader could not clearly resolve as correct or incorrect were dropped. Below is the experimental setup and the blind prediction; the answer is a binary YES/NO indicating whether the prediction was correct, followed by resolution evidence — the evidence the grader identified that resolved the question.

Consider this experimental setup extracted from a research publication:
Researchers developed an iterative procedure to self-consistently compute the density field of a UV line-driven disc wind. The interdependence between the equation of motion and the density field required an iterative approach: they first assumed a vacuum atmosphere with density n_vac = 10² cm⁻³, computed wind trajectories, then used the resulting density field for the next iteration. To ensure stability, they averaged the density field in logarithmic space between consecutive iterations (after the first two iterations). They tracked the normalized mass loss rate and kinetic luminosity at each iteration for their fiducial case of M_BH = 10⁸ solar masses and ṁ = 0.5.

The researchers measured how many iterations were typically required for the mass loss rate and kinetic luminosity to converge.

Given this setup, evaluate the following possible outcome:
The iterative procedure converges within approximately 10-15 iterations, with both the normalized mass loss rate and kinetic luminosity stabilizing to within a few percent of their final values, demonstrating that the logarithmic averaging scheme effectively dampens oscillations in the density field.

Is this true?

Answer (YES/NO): NO